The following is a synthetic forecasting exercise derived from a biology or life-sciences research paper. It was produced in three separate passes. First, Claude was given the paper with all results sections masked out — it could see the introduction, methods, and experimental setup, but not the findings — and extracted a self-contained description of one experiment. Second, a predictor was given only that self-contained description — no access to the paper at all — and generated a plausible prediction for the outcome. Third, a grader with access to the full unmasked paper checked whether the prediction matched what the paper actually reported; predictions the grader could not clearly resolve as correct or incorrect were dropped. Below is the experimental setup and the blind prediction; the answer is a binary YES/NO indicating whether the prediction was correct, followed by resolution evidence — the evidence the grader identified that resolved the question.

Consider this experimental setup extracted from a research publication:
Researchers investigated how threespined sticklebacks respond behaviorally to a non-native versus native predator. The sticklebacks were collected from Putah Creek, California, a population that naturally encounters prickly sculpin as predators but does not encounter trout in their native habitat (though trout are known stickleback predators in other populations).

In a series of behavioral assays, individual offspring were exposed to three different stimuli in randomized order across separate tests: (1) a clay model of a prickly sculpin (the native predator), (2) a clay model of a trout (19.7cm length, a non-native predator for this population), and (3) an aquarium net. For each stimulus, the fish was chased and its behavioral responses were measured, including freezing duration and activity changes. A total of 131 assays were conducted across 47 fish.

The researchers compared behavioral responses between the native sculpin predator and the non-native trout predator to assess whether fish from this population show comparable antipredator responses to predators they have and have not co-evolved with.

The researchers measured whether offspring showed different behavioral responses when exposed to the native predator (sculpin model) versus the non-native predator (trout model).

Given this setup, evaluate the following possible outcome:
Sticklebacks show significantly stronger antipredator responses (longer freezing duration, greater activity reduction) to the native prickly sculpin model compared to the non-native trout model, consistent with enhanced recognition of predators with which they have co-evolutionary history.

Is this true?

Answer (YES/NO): NO